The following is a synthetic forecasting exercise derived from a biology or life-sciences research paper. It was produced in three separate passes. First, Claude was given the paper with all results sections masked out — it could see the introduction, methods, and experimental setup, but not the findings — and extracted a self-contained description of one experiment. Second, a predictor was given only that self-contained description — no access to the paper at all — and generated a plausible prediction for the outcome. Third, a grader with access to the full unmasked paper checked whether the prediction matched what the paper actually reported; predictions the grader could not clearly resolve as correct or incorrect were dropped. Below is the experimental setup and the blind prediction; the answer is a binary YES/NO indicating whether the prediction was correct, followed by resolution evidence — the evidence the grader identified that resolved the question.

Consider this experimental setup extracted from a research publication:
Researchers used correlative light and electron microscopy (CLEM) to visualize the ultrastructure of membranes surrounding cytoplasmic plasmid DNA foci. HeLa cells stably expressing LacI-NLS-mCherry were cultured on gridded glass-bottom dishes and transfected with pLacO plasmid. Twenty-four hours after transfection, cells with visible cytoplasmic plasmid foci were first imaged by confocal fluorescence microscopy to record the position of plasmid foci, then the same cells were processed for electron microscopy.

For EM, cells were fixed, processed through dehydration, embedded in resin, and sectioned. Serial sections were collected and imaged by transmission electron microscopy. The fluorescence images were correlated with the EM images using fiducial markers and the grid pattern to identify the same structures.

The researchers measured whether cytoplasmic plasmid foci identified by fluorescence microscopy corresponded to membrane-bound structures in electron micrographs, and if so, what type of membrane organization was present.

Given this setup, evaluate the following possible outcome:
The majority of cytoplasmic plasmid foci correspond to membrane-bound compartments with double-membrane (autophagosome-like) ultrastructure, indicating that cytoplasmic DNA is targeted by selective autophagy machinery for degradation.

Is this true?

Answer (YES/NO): NO